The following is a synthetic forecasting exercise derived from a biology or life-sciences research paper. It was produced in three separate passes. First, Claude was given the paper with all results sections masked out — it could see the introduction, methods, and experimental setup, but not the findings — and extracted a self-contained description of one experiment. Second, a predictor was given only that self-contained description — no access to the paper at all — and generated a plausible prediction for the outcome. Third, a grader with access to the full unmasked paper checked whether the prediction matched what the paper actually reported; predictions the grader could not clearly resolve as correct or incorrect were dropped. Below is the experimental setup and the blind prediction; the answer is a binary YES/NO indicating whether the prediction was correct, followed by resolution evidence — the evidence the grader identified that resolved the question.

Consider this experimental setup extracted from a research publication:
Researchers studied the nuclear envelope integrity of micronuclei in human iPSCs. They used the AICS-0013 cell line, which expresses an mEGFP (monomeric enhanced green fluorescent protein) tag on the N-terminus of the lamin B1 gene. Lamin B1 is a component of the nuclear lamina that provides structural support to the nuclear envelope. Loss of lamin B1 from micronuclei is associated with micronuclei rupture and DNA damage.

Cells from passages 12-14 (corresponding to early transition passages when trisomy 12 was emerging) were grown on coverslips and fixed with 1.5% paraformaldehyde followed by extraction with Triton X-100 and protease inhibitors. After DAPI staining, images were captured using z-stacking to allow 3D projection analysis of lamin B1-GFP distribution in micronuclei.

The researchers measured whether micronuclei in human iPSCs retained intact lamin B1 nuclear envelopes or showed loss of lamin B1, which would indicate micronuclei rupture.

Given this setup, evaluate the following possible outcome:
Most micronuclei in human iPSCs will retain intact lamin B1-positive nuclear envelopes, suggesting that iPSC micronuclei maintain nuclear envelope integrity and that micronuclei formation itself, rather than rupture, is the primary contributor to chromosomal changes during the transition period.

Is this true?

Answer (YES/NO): YES